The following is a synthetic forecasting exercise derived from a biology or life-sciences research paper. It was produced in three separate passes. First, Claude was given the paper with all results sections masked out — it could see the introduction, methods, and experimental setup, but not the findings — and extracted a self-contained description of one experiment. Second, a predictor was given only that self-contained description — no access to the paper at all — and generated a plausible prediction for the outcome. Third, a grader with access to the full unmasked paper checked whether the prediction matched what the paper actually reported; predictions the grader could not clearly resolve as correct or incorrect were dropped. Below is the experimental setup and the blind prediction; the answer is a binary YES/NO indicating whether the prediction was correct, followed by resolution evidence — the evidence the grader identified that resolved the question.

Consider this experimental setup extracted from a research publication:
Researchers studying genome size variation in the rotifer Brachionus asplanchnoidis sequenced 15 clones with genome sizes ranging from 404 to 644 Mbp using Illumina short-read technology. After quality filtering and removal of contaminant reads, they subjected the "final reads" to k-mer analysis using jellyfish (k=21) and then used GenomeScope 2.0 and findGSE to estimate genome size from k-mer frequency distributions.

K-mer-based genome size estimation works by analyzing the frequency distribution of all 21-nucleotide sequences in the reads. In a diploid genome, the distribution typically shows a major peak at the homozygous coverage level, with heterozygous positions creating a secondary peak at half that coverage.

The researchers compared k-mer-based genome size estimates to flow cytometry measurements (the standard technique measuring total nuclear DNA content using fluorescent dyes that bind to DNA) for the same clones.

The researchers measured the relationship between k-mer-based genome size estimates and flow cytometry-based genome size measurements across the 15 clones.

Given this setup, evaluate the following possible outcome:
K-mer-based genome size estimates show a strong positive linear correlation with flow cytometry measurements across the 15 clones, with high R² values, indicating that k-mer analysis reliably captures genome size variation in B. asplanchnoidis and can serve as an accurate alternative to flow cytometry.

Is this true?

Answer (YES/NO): NO